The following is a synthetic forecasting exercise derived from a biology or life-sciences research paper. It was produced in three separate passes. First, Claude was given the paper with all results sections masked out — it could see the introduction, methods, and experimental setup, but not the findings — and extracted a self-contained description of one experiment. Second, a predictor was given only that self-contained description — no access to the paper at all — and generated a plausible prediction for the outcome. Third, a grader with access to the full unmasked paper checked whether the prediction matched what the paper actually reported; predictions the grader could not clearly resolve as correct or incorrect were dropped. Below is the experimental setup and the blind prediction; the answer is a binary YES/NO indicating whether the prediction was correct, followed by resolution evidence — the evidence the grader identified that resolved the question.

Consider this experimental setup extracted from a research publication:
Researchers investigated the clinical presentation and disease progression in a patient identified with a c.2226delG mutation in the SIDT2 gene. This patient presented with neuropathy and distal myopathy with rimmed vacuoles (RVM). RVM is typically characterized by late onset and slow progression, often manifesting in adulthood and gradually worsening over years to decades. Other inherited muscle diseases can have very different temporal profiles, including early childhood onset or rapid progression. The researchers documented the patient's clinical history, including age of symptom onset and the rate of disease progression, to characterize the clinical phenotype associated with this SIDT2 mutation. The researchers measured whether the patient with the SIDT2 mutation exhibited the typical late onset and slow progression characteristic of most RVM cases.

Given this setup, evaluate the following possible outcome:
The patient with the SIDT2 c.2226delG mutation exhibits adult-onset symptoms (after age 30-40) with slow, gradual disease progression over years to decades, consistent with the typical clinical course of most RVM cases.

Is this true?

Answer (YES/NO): YES